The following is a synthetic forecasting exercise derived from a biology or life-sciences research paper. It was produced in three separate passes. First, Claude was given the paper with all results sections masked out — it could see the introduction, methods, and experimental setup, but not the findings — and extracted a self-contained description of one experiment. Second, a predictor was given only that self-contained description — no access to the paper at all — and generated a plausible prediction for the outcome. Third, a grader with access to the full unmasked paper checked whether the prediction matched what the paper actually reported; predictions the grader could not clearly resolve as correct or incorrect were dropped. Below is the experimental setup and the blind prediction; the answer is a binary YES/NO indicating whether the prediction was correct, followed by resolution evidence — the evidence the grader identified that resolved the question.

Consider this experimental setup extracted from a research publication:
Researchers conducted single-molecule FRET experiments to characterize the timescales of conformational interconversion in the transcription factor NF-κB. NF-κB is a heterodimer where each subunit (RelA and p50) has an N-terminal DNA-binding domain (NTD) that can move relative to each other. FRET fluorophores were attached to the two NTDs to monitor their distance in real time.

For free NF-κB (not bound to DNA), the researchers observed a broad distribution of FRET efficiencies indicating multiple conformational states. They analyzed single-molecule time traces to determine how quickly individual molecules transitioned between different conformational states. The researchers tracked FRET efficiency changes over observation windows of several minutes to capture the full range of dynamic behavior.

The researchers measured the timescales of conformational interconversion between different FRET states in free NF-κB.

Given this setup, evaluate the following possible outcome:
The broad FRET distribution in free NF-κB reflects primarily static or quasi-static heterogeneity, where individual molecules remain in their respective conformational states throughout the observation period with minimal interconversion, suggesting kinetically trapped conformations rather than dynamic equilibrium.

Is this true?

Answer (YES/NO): NO